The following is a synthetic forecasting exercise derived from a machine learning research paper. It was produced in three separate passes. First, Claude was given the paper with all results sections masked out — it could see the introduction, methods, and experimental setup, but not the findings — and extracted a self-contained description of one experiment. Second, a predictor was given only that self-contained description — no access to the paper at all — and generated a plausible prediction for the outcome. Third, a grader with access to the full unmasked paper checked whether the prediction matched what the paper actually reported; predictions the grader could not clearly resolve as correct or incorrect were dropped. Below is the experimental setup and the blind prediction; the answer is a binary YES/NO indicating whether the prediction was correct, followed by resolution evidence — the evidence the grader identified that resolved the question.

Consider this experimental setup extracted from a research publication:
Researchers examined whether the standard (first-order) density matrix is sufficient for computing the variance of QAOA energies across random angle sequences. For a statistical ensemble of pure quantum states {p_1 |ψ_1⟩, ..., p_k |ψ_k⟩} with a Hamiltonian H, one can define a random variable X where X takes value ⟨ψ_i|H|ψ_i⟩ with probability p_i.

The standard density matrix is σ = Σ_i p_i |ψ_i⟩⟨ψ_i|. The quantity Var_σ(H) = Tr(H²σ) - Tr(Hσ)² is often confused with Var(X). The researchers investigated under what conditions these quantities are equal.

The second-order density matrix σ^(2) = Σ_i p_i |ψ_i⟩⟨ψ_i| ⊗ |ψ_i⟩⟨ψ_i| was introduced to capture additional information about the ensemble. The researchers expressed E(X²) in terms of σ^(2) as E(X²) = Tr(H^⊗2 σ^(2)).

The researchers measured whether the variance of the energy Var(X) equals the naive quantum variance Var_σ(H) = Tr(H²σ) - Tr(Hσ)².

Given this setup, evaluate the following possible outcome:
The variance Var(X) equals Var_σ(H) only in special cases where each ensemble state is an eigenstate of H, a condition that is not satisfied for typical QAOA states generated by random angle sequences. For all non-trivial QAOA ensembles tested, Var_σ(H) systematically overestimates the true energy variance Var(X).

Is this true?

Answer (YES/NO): YES